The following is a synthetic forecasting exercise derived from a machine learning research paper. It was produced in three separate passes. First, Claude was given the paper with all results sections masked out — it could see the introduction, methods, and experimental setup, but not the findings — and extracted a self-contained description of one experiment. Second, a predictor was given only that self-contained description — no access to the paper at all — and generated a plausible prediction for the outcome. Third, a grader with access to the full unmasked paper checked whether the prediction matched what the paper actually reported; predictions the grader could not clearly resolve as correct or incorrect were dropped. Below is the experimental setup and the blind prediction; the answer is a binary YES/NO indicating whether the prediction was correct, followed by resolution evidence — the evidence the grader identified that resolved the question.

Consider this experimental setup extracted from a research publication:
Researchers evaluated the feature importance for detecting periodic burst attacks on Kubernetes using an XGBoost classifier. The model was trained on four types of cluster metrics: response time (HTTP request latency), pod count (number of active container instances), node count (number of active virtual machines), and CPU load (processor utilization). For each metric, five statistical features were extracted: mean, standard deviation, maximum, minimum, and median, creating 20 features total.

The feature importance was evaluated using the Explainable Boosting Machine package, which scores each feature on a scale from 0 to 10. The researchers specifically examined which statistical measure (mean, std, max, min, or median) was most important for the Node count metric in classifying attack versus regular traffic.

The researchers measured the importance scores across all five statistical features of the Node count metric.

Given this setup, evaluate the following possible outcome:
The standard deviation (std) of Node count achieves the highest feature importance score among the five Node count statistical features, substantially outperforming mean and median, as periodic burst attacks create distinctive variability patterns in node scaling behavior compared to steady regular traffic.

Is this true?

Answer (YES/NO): NO